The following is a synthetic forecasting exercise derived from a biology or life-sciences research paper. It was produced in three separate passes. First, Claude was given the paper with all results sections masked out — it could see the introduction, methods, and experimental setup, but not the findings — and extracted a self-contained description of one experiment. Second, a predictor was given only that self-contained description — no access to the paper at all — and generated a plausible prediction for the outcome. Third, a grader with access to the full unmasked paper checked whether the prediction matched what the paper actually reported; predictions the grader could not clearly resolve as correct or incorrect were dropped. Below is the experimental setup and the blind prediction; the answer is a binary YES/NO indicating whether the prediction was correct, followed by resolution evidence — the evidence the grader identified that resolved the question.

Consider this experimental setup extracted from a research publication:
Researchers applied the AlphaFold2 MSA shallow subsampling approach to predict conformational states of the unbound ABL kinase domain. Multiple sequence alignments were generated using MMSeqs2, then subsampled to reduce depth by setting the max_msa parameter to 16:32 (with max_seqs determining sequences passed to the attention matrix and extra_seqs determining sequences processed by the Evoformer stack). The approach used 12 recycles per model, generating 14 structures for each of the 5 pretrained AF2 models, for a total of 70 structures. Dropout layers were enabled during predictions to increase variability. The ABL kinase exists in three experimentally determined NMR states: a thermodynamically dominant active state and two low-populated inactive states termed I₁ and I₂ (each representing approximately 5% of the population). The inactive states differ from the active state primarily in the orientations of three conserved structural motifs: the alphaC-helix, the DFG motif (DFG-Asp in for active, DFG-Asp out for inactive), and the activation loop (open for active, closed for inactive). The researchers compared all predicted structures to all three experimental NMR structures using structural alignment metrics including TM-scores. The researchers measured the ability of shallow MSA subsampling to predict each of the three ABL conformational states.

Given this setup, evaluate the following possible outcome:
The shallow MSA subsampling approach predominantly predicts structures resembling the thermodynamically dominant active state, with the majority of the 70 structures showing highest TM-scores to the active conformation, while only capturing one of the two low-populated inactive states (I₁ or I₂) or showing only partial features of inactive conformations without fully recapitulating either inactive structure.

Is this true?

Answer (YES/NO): YES